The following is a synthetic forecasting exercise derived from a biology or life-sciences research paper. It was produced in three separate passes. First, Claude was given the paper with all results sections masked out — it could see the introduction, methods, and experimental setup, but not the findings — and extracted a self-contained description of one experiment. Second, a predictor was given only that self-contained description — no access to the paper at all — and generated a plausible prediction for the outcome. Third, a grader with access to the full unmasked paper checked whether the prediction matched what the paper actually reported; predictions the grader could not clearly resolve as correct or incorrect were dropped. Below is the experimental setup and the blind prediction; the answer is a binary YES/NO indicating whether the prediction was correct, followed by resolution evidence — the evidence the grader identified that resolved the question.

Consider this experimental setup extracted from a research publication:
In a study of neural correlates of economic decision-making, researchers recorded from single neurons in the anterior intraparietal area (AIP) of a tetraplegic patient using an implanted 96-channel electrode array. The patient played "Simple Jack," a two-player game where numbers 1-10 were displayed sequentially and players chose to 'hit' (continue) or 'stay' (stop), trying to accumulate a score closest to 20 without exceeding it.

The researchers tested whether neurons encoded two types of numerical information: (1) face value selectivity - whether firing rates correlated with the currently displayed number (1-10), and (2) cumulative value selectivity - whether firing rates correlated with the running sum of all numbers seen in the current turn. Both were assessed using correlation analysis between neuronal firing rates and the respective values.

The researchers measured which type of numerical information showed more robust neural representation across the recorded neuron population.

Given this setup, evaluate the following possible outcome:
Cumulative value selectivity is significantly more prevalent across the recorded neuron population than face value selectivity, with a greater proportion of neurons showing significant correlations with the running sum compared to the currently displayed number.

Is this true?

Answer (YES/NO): YES